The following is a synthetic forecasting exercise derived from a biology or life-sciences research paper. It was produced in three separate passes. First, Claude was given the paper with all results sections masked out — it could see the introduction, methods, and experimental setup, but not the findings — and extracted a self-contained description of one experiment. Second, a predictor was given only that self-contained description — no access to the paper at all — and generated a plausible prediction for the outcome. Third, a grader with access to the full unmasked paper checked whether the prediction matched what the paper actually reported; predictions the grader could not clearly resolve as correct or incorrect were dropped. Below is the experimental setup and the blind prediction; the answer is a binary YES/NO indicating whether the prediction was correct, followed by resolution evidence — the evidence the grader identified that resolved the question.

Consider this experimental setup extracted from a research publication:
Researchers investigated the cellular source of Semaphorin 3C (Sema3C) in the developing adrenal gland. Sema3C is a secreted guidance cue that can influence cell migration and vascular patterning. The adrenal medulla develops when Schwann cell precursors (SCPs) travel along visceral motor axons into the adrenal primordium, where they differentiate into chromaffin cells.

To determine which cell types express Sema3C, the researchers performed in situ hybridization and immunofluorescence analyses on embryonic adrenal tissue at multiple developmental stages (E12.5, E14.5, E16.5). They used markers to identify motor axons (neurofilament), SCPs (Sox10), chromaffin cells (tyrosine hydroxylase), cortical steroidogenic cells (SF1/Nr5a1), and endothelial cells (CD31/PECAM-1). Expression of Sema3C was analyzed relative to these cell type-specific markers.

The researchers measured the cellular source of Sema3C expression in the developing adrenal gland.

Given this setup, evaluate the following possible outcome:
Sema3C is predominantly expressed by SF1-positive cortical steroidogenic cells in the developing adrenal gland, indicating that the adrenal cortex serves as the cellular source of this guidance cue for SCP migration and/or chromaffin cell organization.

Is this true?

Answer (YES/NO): NO